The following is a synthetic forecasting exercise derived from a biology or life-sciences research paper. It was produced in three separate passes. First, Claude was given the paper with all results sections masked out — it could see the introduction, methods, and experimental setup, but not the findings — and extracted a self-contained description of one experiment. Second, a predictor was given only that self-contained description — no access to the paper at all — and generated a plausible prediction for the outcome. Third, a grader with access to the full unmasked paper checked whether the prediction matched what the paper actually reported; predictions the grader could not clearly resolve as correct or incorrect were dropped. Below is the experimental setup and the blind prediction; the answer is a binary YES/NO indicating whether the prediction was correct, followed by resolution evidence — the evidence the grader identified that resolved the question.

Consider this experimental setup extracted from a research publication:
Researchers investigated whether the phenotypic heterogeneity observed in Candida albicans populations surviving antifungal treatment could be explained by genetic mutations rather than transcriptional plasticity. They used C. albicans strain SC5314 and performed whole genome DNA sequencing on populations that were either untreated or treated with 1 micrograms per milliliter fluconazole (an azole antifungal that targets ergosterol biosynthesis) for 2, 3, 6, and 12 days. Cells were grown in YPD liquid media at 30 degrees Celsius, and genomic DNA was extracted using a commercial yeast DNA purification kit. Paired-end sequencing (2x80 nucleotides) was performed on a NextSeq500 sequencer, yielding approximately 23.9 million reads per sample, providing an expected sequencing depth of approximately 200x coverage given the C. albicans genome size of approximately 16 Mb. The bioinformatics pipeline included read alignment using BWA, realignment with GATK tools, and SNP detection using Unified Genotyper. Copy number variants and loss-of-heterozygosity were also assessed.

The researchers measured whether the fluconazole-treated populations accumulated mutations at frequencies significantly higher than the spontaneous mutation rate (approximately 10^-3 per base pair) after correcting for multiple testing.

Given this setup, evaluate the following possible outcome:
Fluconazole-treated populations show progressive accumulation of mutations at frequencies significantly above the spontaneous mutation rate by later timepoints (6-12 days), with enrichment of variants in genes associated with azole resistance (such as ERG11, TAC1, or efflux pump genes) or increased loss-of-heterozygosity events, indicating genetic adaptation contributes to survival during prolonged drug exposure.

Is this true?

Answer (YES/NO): NO